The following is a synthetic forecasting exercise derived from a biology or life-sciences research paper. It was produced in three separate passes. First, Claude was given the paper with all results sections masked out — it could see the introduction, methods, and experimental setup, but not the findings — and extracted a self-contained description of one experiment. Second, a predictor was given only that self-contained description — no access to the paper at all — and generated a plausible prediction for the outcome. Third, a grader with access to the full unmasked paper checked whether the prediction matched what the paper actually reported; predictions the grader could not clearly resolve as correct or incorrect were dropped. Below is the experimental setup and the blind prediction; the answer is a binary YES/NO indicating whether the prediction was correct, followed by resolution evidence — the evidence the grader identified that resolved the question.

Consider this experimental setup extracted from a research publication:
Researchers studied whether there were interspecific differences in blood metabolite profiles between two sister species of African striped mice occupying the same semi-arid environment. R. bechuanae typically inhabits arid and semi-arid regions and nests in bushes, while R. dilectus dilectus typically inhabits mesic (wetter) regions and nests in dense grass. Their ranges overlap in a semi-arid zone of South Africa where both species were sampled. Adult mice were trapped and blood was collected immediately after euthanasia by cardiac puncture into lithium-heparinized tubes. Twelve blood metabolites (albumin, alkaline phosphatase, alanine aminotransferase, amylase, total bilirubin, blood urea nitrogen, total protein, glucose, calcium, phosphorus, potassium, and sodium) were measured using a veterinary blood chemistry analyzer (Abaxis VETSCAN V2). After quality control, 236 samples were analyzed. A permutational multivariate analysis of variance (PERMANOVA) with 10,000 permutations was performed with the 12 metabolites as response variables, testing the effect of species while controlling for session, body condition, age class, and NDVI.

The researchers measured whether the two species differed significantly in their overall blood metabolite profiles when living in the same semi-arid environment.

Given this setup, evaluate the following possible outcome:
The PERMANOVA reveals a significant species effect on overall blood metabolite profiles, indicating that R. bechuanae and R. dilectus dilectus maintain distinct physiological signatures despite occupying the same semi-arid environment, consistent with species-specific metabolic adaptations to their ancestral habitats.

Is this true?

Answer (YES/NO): YES